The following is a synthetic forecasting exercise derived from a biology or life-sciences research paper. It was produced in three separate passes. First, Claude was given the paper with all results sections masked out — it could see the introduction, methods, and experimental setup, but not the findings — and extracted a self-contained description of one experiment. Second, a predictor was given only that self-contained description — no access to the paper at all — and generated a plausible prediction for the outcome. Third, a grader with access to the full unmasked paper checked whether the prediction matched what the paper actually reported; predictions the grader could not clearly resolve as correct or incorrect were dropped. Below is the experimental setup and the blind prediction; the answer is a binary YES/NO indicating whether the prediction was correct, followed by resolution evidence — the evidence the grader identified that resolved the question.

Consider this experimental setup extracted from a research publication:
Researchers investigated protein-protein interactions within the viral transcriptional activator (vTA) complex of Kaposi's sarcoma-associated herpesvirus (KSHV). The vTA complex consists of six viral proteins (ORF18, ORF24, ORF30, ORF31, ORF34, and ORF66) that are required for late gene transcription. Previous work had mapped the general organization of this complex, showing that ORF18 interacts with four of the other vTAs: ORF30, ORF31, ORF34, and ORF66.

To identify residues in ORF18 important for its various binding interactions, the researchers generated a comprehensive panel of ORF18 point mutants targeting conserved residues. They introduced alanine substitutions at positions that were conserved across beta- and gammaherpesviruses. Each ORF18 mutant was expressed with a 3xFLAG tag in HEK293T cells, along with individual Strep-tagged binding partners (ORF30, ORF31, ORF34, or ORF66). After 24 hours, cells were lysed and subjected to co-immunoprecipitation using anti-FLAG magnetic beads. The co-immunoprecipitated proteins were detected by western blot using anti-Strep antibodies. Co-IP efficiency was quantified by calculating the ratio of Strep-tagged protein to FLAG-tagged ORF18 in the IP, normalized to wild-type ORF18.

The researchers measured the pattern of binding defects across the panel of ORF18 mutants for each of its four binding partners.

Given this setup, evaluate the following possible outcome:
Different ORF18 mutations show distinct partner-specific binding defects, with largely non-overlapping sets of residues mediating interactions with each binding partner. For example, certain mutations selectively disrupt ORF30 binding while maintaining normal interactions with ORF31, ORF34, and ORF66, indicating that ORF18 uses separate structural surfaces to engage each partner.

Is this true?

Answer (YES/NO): YES